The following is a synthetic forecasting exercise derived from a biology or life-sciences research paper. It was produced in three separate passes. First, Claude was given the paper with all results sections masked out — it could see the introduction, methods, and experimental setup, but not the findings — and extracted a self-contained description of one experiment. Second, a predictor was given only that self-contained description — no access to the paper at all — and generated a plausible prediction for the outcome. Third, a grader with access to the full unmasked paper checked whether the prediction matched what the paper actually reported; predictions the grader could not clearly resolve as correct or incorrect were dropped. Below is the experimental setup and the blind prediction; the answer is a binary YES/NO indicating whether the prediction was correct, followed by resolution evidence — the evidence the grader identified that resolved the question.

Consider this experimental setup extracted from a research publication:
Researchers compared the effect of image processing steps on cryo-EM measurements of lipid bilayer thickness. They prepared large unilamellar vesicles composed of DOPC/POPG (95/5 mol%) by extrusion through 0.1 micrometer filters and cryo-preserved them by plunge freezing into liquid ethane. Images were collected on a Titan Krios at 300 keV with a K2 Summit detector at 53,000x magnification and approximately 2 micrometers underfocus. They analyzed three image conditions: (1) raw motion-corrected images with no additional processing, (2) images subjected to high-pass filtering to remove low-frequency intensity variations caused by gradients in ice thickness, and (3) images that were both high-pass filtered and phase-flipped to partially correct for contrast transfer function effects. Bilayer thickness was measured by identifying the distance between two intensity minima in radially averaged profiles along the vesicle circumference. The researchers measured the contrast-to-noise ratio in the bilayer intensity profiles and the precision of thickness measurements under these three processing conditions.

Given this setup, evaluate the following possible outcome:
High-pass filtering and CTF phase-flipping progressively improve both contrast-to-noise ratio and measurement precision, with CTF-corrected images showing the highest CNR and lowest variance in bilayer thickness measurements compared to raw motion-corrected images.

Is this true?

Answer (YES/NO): NO